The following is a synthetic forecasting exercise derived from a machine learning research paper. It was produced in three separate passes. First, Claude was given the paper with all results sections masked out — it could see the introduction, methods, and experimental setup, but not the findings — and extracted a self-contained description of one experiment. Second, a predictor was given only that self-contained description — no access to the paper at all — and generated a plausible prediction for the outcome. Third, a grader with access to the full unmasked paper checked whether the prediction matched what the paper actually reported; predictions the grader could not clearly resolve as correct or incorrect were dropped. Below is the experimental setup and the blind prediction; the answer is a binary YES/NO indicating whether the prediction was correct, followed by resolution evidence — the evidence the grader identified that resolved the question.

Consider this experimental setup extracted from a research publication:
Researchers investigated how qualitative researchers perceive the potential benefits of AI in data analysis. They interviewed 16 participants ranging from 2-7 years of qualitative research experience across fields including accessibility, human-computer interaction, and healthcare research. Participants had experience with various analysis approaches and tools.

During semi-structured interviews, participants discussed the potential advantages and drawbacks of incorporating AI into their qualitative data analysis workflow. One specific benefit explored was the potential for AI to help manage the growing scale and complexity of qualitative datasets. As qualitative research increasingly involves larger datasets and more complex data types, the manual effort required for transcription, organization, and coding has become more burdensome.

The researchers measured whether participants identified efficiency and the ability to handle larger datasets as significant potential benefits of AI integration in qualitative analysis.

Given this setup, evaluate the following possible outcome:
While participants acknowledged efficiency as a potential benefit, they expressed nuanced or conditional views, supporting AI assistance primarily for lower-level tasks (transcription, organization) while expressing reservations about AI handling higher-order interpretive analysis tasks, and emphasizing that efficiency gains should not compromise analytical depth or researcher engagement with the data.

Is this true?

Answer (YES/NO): YES